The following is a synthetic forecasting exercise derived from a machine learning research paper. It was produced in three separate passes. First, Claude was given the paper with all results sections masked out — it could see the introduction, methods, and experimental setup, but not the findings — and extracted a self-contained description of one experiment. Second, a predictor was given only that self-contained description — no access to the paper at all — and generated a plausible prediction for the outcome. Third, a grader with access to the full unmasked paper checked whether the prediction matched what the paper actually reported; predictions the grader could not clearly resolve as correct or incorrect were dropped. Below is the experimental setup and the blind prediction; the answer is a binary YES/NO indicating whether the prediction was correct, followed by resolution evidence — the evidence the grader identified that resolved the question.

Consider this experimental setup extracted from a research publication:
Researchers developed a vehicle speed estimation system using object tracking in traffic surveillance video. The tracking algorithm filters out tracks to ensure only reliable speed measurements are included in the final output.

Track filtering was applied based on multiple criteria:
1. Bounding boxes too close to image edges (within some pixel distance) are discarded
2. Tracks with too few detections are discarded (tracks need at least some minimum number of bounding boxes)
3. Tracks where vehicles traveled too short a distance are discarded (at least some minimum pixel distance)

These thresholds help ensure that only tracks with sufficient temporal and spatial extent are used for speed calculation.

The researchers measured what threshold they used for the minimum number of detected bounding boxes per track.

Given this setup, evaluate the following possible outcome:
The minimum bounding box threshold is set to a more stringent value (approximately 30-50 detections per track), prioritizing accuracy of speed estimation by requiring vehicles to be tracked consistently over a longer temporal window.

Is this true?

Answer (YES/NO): NO